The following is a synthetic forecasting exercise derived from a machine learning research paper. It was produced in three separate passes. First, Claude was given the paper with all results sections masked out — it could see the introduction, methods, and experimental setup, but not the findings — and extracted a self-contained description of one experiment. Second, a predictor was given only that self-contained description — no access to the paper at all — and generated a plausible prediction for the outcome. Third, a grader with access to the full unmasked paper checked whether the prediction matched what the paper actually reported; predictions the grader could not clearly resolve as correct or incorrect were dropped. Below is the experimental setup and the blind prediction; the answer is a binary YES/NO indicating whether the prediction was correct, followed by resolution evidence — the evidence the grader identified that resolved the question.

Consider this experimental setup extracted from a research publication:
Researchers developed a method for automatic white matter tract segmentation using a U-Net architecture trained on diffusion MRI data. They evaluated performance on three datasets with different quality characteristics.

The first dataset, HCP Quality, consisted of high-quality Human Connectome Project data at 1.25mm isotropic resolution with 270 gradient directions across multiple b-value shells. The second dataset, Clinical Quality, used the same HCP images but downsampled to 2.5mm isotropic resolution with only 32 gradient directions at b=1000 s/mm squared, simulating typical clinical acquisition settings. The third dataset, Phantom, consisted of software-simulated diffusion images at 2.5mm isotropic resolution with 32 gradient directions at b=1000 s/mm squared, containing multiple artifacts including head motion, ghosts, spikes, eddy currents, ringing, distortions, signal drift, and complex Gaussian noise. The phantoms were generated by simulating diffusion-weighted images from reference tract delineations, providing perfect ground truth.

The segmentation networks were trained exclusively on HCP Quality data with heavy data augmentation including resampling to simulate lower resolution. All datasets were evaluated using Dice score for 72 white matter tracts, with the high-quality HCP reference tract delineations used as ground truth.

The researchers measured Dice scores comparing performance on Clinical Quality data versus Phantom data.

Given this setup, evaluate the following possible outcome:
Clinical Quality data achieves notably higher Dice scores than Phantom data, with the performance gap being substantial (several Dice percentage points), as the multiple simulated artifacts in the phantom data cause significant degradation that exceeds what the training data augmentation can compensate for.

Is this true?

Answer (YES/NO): YES